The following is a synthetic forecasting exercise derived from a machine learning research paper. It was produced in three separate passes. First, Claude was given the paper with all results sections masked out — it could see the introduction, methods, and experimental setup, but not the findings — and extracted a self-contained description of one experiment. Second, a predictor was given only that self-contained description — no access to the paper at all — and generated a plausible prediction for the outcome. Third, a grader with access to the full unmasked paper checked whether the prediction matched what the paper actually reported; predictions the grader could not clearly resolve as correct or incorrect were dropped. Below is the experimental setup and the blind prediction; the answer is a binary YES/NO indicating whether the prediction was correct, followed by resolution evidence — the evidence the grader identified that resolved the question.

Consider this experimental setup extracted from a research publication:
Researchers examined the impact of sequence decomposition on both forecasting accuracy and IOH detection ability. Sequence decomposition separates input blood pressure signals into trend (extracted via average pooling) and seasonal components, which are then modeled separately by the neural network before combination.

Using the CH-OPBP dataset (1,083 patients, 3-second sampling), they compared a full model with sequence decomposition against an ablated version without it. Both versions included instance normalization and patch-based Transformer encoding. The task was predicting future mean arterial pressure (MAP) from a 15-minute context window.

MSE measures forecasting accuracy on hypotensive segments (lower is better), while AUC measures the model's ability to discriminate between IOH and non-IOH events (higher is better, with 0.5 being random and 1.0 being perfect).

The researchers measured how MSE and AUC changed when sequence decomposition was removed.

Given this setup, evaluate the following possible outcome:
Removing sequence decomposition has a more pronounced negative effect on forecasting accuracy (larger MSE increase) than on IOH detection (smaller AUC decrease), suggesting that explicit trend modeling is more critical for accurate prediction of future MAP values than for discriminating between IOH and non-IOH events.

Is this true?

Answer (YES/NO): NO